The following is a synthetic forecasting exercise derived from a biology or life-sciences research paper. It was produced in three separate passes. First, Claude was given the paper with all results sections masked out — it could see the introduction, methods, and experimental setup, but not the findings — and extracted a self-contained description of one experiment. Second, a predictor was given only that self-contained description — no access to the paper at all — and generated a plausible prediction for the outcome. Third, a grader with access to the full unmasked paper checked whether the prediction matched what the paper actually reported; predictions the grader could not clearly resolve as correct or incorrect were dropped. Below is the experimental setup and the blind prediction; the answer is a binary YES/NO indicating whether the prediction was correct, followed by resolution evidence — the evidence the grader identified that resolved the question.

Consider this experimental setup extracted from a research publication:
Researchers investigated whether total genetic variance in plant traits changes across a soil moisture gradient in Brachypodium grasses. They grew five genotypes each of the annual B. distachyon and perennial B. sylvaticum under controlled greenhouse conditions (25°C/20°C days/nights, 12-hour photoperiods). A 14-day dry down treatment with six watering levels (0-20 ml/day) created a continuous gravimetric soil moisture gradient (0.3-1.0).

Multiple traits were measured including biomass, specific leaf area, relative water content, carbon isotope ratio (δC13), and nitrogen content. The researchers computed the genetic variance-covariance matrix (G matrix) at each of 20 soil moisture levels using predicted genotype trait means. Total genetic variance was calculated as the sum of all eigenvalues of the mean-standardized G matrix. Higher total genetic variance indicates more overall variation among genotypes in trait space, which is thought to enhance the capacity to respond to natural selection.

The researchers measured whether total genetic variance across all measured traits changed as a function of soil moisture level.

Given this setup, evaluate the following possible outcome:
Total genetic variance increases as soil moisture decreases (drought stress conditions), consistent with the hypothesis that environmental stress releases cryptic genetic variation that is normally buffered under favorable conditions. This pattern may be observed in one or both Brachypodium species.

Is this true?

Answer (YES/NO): YES